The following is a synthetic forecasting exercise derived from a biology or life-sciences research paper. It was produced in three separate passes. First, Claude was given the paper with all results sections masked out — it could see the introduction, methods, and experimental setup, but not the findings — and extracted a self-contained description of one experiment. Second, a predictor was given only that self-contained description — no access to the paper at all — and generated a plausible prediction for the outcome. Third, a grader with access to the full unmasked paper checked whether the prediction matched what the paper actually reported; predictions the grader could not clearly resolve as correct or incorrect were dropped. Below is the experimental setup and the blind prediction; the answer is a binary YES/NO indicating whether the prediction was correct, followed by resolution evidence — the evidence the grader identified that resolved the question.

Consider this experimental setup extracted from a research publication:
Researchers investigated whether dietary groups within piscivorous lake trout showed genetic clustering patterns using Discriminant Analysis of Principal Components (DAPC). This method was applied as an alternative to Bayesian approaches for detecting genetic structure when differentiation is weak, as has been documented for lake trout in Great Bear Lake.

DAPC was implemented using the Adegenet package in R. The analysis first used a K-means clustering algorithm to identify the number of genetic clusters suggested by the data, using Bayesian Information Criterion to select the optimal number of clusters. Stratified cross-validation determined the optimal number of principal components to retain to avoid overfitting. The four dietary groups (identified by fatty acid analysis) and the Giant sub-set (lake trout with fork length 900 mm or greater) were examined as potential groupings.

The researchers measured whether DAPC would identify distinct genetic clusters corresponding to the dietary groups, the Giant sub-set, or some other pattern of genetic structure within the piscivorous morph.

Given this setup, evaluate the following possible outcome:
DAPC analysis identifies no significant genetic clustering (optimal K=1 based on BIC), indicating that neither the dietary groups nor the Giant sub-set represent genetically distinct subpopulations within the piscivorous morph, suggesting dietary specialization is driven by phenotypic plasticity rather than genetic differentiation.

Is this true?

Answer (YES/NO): NO